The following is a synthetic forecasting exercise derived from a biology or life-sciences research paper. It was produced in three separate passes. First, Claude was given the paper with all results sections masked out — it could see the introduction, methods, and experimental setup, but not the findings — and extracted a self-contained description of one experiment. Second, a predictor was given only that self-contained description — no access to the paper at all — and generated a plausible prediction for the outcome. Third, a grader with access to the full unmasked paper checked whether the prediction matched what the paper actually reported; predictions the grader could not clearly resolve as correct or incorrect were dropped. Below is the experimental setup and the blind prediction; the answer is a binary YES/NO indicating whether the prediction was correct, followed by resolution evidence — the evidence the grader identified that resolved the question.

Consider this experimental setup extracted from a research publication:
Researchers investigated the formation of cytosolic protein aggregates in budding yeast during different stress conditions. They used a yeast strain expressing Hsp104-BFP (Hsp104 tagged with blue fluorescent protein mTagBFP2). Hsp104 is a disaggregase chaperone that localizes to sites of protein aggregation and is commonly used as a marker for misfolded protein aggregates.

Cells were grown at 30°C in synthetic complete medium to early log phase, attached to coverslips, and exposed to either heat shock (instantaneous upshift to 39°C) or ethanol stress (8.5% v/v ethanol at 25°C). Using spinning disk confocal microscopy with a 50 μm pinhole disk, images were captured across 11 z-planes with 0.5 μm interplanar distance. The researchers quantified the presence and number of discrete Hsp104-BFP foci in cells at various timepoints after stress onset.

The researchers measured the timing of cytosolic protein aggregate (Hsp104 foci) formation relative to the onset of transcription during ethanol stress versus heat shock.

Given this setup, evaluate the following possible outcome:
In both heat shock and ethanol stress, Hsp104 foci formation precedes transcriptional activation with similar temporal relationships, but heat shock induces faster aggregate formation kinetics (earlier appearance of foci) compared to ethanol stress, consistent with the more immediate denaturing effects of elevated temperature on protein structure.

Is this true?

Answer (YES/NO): NO